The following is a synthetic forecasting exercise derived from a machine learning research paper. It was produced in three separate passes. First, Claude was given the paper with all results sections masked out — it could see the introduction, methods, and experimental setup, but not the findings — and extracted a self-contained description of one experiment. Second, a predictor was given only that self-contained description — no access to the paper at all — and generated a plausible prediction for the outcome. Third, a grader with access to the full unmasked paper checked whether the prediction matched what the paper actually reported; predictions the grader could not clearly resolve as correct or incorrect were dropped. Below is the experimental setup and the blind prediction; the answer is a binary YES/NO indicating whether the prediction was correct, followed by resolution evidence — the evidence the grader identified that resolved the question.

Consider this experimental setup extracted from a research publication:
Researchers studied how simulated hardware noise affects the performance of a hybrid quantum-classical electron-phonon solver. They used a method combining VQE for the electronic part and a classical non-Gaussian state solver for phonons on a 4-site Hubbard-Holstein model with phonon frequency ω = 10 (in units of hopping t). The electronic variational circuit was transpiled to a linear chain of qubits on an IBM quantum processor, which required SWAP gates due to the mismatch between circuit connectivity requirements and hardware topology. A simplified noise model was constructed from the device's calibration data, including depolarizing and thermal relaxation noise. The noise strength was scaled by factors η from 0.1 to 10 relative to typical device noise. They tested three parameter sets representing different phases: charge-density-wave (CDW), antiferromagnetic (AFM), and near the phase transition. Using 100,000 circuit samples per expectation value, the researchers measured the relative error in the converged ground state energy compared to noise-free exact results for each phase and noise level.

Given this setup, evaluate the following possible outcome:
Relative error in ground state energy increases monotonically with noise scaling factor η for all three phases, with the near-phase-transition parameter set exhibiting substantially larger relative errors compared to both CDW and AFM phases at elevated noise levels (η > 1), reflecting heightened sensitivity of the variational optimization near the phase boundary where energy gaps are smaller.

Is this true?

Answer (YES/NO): NO